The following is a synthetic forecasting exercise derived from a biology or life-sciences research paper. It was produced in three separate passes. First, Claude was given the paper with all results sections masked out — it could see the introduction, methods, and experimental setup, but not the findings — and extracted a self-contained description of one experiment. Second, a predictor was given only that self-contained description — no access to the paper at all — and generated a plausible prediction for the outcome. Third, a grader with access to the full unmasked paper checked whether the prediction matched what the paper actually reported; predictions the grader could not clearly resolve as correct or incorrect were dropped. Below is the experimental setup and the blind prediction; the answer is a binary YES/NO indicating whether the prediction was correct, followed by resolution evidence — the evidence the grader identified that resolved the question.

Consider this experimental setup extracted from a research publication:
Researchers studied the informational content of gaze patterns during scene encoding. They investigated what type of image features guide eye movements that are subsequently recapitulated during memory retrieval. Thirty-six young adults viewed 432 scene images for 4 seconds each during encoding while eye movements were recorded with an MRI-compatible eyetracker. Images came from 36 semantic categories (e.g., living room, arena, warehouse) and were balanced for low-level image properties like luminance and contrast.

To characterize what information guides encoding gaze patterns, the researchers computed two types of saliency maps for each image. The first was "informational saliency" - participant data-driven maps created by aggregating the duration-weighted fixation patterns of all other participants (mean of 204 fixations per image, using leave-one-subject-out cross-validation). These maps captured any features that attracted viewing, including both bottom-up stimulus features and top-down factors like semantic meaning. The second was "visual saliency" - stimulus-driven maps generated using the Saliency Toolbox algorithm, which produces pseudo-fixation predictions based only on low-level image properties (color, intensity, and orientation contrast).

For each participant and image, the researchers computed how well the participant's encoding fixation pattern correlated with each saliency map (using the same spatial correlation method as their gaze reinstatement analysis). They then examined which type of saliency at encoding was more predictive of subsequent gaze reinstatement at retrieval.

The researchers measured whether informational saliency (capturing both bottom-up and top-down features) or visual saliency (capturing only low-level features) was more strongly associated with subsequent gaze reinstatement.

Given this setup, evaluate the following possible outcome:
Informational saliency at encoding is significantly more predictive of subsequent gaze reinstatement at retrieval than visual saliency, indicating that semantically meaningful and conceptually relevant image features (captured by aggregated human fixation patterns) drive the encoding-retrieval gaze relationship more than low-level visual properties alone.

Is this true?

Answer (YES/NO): YES